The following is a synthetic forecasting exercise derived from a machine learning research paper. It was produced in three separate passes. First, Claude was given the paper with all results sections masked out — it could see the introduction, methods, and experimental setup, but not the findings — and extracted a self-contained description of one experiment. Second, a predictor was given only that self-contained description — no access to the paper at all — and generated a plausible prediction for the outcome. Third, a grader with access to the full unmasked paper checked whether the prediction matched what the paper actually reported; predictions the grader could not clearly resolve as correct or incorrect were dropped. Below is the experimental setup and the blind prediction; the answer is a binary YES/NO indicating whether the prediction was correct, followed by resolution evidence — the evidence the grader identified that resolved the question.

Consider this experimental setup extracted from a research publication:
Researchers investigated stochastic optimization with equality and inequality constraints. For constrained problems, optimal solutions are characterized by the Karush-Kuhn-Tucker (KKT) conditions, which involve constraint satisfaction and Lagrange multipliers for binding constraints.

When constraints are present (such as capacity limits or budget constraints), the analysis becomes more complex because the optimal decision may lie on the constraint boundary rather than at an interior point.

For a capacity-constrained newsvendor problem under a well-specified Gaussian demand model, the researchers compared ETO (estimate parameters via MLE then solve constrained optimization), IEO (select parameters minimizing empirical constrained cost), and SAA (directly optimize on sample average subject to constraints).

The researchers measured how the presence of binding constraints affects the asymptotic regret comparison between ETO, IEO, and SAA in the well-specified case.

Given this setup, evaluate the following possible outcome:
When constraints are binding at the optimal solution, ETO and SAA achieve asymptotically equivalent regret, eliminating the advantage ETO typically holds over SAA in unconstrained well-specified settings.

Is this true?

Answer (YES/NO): NO